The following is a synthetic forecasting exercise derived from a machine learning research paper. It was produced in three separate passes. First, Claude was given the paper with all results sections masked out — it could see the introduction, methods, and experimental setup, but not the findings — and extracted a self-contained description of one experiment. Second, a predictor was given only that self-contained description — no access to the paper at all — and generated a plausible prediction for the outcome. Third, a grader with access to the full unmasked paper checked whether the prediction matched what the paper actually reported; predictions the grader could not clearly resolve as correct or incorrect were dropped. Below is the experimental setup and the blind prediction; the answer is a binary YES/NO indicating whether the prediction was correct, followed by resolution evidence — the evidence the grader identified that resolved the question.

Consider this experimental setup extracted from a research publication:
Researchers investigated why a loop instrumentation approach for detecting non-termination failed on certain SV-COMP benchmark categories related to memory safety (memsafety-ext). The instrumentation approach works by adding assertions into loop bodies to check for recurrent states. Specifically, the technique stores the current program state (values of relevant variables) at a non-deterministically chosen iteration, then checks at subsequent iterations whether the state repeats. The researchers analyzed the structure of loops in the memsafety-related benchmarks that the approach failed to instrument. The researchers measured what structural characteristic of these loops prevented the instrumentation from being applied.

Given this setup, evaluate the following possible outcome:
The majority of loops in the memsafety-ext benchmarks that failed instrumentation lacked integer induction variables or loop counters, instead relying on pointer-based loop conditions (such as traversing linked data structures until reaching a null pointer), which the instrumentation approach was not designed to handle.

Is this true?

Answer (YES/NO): NO